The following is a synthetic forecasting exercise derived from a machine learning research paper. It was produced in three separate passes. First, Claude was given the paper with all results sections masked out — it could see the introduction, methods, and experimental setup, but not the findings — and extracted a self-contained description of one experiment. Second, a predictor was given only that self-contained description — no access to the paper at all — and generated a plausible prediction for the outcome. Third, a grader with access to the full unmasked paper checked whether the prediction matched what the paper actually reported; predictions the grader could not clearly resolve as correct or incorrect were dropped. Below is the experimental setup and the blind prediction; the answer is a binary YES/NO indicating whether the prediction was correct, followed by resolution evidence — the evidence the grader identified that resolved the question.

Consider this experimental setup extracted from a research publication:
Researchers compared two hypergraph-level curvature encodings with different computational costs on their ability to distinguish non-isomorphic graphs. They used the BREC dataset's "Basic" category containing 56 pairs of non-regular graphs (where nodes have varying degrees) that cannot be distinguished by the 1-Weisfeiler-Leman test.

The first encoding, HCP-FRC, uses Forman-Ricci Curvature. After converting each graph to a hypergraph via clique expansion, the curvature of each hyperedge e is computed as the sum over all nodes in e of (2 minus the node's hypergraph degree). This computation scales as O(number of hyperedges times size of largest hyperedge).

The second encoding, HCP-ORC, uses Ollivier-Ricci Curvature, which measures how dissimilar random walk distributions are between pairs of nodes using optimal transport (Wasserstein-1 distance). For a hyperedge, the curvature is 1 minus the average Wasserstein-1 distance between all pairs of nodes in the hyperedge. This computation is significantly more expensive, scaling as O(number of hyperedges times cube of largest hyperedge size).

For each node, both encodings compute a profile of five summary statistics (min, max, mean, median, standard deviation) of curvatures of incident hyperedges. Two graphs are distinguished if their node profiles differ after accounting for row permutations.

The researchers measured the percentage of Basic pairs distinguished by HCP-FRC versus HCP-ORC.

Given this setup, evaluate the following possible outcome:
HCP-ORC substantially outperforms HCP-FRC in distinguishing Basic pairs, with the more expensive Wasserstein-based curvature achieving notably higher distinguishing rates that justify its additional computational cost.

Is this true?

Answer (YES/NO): NO